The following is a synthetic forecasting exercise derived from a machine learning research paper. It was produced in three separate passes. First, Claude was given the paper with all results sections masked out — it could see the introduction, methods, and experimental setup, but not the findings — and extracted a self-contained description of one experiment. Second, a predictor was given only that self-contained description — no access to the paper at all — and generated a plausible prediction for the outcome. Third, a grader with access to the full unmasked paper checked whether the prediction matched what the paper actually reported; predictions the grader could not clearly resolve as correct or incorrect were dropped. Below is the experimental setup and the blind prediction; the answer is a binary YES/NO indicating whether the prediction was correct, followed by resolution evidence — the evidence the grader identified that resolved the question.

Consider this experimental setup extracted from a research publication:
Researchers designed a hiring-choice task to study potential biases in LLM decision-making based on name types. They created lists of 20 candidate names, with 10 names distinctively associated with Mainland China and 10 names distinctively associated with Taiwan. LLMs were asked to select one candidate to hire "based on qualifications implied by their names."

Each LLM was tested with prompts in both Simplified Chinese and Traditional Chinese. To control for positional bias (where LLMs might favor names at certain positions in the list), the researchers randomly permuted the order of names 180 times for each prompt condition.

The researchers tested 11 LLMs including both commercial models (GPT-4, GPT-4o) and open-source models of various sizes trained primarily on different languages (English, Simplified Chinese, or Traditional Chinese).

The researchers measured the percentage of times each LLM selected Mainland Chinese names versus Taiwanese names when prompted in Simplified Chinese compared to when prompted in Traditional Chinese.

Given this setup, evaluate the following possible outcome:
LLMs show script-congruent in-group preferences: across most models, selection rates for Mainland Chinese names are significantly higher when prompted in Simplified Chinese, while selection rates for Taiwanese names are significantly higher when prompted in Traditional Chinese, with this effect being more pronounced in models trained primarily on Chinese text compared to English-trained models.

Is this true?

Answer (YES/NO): NO